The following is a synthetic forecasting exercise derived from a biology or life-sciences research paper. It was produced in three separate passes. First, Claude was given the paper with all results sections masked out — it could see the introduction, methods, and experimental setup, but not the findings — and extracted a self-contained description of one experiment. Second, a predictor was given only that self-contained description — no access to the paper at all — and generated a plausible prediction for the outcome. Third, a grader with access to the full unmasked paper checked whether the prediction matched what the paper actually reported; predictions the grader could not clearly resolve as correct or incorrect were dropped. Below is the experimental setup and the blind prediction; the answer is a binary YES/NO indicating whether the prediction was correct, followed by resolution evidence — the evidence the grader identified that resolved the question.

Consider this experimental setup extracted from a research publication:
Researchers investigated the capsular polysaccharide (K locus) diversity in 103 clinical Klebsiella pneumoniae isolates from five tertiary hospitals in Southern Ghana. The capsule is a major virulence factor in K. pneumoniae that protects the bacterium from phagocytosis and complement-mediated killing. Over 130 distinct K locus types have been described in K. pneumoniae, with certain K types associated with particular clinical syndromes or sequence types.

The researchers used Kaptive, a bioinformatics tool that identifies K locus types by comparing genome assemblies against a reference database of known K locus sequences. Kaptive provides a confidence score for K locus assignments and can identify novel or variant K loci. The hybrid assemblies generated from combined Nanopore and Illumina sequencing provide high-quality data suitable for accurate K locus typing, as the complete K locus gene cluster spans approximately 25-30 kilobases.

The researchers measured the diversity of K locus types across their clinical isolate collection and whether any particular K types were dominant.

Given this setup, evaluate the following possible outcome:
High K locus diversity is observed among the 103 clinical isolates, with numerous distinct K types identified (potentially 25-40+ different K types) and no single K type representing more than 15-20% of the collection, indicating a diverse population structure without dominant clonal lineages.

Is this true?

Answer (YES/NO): NO